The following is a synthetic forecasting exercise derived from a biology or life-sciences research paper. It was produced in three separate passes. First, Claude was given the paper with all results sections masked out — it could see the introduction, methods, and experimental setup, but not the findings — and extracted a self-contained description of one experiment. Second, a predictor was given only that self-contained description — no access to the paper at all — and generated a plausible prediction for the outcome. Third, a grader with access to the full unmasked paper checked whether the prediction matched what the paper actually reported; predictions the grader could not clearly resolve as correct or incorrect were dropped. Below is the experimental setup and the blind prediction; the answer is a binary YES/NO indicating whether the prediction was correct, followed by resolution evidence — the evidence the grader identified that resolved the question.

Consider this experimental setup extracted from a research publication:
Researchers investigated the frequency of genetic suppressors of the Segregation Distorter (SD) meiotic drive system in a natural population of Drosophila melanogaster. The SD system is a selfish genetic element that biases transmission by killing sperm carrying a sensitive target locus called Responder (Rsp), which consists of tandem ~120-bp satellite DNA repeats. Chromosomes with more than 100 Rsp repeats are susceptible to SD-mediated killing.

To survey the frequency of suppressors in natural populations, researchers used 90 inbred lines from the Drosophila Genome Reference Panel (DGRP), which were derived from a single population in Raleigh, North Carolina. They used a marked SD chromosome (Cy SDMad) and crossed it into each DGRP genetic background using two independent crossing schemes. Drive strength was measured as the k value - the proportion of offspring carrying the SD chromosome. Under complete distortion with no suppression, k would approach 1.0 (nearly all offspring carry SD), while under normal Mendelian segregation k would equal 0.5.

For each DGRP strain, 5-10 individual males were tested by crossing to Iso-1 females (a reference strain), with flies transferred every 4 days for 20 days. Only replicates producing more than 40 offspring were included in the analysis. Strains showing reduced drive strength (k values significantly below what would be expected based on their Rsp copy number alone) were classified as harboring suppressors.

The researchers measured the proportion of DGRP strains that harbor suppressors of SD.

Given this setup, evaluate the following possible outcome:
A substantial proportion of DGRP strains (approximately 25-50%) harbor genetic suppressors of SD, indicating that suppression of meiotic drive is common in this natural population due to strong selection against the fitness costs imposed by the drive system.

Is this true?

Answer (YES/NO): NO